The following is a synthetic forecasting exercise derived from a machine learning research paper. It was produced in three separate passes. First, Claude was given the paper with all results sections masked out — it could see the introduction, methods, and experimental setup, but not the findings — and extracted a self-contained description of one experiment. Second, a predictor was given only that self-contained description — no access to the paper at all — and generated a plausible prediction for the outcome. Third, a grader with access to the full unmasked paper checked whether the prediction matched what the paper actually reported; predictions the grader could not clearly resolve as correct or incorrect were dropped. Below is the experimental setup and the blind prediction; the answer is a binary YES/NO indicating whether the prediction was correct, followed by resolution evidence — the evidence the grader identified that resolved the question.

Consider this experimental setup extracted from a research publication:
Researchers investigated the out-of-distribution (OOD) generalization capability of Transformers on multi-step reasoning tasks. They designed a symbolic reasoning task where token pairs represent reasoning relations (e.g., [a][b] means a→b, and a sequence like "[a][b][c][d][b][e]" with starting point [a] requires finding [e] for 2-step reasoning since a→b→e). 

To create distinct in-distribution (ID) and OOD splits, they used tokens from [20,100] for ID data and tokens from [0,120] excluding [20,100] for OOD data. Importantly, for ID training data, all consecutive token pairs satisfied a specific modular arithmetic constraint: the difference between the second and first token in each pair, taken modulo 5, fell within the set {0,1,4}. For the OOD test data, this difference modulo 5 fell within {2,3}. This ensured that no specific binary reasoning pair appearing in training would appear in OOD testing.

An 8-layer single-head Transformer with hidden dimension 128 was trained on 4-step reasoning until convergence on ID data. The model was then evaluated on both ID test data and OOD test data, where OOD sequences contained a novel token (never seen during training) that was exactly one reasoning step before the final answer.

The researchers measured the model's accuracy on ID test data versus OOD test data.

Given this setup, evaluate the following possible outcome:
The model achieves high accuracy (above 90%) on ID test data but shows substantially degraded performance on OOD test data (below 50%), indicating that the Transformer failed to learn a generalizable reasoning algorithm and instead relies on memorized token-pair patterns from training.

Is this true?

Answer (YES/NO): NO